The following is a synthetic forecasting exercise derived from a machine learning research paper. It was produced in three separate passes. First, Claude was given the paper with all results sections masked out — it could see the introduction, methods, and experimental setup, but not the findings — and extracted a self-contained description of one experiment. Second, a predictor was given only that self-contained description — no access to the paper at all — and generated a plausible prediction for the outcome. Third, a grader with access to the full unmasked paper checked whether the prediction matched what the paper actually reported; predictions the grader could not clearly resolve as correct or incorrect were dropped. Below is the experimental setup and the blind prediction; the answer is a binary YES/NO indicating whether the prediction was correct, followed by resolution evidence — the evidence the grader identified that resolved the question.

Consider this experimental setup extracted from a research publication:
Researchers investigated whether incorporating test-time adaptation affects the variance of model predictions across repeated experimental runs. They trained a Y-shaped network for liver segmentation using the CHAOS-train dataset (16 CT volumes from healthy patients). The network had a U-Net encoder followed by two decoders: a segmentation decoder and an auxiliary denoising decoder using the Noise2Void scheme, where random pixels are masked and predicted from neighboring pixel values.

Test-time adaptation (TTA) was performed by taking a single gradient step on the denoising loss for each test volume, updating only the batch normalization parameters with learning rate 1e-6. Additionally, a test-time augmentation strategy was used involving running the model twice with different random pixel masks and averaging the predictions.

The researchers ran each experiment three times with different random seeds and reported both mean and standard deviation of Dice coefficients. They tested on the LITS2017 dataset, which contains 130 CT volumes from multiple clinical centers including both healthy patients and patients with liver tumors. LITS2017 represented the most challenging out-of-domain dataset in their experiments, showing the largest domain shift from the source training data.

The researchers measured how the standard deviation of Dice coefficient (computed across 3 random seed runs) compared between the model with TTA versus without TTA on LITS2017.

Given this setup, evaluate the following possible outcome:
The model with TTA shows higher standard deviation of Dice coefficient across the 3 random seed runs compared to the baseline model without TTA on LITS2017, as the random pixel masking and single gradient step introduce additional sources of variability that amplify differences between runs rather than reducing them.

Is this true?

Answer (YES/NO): YES